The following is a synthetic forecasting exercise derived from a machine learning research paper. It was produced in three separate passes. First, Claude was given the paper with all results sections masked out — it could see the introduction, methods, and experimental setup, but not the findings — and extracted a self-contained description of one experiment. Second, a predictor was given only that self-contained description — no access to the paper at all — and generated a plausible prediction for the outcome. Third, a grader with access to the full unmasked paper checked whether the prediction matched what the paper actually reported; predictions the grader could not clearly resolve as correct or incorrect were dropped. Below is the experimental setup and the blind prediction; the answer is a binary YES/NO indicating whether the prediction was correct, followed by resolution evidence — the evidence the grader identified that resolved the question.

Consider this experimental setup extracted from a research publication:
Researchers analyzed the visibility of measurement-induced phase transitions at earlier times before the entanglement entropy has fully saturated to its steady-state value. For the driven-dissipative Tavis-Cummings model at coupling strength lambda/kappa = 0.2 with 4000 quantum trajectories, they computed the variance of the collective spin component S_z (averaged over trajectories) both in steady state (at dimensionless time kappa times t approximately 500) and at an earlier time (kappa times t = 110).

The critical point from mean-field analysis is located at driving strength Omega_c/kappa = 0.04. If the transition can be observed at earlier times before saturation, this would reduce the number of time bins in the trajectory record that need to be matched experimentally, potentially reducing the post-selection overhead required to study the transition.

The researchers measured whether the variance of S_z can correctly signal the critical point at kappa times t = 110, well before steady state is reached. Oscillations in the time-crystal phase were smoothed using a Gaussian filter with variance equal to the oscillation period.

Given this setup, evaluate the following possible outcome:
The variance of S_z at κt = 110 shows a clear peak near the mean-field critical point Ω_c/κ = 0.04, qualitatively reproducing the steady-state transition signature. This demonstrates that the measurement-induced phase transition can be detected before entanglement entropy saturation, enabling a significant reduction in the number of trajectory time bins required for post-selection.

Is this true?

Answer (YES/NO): YES